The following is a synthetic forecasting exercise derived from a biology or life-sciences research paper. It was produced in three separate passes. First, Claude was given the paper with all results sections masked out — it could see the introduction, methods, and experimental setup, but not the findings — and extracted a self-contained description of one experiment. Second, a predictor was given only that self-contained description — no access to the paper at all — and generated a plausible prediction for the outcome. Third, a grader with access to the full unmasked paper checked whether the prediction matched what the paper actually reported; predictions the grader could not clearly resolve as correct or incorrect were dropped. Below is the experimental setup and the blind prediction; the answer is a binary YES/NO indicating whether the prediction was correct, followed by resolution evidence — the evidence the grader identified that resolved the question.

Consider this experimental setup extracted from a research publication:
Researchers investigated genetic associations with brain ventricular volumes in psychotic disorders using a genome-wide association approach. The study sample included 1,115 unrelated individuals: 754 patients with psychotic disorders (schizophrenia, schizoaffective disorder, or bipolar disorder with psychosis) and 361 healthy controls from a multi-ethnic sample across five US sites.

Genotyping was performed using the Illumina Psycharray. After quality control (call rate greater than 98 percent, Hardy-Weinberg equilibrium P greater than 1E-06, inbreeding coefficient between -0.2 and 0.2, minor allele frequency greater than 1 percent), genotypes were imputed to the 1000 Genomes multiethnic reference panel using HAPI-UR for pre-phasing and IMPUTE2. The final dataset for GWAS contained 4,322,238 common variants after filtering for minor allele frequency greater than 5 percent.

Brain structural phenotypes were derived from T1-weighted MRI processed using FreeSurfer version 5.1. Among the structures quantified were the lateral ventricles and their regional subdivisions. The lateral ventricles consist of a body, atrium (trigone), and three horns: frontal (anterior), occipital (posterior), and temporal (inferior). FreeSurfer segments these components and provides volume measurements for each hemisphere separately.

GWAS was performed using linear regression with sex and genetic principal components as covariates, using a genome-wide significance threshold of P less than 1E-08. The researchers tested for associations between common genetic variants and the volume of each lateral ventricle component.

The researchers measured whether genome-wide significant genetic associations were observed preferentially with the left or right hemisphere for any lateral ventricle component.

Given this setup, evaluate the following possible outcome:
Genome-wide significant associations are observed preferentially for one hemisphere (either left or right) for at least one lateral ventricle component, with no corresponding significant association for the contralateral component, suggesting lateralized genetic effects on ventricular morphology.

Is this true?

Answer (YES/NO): YES